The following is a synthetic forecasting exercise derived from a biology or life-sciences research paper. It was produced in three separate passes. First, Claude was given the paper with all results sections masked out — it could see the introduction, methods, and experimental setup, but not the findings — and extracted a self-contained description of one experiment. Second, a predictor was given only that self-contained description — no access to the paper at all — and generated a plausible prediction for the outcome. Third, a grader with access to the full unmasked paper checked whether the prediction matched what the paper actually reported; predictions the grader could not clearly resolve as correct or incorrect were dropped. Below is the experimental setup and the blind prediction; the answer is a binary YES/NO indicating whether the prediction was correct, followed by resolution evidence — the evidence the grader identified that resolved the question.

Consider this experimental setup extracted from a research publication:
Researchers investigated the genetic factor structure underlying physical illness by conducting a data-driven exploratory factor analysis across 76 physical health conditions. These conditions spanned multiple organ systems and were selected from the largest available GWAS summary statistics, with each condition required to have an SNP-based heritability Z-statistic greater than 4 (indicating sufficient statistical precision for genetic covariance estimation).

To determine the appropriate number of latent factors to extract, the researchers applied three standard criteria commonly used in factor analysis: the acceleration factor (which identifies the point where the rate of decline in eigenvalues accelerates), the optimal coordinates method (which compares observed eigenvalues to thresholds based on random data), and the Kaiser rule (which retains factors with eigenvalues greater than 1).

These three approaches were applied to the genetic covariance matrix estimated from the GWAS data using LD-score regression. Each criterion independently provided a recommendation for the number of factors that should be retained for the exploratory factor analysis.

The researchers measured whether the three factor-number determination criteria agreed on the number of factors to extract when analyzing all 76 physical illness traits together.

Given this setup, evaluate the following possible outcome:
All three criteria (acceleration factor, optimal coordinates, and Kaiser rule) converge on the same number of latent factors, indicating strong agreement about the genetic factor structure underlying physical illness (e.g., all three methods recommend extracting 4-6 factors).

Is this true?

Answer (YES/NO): NO